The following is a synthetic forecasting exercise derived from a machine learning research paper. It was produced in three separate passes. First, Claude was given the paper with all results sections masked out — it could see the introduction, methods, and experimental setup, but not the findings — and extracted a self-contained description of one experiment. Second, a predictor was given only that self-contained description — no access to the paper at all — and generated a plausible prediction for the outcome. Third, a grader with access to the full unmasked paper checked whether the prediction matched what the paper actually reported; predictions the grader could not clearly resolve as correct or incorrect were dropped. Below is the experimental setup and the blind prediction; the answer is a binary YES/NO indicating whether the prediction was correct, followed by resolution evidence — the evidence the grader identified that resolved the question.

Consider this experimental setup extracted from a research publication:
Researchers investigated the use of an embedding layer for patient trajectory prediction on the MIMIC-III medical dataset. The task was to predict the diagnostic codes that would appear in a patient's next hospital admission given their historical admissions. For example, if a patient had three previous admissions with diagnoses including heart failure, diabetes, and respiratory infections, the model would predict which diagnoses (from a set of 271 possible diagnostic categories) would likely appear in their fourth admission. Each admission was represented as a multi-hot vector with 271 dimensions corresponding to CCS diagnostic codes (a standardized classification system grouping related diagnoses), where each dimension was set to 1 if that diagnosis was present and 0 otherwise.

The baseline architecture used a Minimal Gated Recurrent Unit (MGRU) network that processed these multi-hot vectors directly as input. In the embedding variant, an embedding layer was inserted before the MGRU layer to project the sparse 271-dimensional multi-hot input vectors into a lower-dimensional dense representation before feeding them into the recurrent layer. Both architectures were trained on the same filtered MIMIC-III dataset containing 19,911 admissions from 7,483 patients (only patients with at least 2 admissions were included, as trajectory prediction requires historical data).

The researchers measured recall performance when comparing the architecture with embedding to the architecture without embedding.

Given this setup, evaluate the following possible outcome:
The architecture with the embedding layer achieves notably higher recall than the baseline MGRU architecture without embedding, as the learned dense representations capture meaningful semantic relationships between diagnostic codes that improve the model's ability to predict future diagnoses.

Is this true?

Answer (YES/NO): NO